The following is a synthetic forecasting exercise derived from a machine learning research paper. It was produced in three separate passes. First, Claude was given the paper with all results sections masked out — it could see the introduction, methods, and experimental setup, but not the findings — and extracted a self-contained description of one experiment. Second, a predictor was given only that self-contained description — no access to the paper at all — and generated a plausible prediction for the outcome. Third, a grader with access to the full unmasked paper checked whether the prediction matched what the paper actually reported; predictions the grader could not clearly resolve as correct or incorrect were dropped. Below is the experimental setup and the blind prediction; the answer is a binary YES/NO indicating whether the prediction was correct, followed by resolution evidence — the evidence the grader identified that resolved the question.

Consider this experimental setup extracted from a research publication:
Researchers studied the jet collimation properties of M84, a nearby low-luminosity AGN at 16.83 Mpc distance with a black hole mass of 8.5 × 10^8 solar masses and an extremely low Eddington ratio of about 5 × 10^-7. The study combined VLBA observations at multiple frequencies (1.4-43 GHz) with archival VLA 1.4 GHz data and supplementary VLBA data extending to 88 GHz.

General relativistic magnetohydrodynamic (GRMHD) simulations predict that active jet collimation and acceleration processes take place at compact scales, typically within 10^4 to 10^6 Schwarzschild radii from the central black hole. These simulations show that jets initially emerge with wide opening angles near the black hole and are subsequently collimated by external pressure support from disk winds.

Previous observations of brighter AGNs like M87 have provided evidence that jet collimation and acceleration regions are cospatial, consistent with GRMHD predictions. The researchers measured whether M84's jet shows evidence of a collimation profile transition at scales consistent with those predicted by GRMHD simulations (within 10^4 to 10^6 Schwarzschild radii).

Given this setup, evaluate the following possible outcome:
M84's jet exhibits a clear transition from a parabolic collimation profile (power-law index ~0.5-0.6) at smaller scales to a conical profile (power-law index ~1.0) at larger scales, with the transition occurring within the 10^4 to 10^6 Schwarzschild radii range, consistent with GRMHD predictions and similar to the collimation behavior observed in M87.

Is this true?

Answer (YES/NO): NO